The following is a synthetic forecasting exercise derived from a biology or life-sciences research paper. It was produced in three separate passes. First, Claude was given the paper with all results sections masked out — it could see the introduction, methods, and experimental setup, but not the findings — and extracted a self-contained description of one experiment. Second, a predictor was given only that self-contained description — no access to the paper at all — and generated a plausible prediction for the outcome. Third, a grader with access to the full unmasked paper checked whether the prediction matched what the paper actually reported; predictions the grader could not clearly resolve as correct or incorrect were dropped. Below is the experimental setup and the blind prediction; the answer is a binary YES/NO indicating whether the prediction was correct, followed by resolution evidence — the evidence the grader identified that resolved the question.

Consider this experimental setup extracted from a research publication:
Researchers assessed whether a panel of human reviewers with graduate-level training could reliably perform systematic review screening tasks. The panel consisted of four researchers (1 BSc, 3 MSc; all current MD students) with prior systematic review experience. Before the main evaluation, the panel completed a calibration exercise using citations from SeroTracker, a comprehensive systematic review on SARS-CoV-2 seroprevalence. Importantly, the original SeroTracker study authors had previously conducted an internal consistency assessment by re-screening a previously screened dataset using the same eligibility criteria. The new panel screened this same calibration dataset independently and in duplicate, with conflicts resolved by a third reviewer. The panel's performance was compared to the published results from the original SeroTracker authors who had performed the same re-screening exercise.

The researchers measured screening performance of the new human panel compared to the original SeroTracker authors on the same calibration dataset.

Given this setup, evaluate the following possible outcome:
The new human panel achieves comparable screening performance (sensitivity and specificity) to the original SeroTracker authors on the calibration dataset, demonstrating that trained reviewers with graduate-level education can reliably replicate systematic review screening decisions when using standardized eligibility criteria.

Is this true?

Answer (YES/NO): YES